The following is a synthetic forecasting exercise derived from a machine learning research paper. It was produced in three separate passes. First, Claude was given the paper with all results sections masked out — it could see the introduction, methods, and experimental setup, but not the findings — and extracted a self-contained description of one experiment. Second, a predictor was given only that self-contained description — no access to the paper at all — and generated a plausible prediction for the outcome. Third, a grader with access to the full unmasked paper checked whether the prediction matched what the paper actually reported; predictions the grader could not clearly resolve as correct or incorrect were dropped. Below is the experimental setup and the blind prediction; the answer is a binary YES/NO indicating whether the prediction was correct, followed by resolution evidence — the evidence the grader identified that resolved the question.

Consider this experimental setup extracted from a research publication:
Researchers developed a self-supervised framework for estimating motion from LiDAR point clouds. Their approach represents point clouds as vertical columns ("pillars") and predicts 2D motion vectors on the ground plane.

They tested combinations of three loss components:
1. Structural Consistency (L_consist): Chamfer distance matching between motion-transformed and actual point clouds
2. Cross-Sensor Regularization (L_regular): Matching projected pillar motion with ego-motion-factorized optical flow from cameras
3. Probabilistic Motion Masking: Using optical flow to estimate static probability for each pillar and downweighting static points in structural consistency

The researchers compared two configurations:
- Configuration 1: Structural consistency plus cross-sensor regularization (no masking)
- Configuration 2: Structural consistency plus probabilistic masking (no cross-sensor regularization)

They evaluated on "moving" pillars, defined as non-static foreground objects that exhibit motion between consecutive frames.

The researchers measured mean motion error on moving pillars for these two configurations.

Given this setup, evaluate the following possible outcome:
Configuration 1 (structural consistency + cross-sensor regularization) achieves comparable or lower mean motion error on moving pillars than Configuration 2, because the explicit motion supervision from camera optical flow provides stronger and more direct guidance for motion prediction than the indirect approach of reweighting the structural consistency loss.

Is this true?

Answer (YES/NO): YES